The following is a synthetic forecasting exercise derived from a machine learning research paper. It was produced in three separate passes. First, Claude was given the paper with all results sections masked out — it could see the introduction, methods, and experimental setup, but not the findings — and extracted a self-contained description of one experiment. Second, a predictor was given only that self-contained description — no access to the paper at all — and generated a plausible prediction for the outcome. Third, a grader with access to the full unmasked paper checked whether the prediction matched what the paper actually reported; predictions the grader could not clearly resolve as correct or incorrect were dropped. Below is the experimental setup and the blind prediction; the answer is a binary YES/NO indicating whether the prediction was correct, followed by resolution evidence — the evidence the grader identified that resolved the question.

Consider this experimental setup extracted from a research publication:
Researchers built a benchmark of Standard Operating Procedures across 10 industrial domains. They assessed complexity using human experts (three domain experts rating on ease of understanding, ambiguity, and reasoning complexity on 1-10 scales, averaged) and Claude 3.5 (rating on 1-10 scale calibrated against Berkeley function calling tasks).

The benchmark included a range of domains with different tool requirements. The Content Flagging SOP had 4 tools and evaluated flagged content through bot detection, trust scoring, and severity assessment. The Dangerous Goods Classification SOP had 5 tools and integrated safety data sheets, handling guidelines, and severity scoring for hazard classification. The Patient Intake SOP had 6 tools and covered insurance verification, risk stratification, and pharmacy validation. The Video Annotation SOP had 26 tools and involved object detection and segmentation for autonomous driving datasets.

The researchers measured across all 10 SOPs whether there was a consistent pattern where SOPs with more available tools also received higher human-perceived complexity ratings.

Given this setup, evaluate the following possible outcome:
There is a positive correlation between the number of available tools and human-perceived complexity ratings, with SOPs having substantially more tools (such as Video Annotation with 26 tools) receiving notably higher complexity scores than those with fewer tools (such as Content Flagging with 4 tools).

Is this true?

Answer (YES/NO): NO